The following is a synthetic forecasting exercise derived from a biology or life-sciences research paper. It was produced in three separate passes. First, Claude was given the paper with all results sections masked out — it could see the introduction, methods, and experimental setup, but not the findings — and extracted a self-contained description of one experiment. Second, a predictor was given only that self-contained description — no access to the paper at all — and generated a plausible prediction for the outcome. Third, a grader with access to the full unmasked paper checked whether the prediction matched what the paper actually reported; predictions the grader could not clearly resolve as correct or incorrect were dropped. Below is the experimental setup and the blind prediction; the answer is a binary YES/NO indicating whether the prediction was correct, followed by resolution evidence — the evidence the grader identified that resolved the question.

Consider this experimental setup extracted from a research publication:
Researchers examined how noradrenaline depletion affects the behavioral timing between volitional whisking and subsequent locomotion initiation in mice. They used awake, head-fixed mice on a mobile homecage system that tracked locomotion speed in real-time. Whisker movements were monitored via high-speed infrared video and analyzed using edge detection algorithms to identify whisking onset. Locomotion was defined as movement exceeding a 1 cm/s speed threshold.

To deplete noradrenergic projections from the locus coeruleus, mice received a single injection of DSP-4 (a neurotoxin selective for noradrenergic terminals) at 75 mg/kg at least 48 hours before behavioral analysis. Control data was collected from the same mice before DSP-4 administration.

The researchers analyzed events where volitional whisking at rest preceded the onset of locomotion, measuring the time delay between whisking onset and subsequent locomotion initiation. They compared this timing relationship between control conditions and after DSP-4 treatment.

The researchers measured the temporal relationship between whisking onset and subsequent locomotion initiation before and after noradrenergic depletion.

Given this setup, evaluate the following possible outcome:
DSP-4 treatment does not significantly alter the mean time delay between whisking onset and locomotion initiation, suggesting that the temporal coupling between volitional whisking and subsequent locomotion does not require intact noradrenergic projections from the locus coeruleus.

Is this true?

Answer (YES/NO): NO